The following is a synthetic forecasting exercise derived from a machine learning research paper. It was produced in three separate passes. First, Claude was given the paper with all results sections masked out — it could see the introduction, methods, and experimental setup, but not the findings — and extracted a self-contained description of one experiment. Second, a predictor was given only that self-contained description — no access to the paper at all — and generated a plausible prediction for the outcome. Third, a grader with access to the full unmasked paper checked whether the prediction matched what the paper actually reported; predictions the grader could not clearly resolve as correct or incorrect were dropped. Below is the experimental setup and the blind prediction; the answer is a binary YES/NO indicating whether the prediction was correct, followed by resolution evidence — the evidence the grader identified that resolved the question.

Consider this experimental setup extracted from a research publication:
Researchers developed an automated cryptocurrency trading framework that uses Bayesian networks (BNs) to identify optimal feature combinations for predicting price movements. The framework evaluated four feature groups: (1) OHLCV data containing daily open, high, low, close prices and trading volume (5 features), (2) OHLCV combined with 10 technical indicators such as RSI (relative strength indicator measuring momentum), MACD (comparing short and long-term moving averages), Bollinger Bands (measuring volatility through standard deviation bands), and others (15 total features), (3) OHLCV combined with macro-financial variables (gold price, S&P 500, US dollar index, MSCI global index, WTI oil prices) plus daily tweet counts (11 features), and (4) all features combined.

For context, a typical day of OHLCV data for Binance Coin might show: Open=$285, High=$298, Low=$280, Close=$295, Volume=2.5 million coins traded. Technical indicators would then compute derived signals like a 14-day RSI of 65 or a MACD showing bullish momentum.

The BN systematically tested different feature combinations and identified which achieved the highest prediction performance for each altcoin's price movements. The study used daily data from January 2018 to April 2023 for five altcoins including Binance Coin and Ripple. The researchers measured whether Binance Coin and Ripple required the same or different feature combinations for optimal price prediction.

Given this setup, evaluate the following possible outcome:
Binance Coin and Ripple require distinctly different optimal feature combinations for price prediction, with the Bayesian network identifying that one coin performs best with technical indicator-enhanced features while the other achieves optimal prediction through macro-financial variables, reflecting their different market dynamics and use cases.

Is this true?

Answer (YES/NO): NO